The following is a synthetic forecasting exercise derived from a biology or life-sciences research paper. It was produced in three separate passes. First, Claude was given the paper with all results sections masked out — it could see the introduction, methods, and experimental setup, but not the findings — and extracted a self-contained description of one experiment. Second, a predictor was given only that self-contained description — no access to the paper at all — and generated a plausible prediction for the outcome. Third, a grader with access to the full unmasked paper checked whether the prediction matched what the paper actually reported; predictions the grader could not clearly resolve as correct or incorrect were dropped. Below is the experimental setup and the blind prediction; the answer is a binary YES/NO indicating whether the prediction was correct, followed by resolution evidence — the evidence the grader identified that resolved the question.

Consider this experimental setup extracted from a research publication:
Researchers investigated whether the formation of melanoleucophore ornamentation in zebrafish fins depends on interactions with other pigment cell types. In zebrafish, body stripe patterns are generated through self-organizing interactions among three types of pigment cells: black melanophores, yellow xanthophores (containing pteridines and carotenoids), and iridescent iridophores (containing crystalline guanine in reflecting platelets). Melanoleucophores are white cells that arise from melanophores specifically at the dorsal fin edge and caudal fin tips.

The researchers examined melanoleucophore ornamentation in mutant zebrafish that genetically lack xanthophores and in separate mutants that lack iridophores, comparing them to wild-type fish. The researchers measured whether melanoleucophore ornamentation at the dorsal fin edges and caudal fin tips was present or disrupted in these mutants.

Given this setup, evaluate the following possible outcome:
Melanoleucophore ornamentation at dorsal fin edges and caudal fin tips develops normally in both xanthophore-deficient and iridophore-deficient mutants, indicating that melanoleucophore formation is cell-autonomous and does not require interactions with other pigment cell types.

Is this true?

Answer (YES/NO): NO